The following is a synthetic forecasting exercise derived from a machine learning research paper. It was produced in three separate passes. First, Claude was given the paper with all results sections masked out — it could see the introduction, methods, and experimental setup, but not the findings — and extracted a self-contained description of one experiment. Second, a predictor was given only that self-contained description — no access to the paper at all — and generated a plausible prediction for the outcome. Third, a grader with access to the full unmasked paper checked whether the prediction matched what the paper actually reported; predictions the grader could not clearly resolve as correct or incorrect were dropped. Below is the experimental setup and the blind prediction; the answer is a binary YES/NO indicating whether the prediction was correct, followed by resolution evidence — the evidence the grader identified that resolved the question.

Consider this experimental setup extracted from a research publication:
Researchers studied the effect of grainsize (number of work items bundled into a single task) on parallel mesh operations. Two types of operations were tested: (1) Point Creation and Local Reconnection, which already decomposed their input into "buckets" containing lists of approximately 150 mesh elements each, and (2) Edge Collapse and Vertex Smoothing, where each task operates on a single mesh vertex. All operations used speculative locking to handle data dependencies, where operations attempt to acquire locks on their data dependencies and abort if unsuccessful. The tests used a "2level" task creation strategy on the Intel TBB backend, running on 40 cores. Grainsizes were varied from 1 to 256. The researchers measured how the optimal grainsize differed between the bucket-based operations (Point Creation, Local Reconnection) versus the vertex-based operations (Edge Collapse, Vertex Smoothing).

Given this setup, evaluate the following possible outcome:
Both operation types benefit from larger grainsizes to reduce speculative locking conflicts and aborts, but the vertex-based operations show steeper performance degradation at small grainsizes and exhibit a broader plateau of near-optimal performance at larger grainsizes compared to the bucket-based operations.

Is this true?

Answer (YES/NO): NO